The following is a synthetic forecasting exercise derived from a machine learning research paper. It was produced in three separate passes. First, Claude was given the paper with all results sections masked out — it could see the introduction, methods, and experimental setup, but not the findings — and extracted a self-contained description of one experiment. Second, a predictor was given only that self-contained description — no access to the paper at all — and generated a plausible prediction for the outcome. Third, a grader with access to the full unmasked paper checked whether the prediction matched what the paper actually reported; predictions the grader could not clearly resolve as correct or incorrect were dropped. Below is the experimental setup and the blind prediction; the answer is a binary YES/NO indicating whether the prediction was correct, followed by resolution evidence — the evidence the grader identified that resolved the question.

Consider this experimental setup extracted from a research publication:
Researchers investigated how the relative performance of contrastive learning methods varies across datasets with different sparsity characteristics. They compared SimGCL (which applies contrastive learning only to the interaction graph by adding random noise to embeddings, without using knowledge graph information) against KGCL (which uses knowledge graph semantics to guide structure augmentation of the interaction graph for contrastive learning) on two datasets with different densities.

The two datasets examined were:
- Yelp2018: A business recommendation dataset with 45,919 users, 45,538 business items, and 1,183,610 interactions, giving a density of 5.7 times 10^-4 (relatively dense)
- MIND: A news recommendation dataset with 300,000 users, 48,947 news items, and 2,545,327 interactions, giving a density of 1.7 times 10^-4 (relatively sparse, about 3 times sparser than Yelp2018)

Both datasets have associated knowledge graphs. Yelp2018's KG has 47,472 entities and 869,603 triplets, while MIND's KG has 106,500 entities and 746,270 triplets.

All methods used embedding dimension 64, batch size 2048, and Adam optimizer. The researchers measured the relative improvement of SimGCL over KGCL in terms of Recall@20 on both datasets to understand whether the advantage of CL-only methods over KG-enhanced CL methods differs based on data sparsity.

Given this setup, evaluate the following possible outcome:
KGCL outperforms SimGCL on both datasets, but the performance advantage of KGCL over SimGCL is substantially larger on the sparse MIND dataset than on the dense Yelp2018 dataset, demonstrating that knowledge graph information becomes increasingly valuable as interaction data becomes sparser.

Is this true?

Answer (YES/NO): NO